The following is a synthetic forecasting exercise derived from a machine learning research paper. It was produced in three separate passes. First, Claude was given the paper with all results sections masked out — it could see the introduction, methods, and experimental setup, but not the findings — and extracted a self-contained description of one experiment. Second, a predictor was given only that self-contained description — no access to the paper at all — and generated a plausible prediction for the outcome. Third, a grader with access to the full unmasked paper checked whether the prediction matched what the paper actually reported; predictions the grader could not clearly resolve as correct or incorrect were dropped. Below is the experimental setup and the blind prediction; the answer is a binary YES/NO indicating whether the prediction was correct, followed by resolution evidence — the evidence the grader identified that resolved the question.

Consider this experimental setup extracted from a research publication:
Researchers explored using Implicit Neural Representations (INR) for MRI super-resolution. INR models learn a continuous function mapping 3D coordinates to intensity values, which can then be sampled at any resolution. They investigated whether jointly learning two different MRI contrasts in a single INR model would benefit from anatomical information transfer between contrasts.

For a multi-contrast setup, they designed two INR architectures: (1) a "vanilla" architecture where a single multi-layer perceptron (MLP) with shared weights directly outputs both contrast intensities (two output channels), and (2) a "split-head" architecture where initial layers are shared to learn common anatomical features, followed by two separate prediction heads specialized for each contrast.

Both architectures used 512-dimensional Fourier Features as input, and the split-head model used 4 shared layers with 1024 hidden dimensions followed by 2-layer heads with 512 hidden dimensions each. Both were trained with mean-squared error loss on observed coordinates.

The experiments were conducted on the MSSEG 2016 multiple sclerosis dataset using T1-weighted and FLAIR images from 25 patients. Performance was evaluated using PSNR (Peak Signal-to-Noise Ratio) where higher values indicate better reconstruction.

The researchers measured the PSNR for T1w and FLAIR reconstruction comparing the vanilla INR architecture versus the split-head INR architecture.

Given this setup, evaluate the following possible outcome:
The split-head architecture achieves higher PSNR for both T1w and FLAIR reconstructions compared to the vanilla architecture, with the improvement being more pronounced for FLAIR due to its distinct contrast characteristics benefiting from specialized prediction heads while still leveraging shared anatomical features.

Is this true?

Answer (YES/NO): YES